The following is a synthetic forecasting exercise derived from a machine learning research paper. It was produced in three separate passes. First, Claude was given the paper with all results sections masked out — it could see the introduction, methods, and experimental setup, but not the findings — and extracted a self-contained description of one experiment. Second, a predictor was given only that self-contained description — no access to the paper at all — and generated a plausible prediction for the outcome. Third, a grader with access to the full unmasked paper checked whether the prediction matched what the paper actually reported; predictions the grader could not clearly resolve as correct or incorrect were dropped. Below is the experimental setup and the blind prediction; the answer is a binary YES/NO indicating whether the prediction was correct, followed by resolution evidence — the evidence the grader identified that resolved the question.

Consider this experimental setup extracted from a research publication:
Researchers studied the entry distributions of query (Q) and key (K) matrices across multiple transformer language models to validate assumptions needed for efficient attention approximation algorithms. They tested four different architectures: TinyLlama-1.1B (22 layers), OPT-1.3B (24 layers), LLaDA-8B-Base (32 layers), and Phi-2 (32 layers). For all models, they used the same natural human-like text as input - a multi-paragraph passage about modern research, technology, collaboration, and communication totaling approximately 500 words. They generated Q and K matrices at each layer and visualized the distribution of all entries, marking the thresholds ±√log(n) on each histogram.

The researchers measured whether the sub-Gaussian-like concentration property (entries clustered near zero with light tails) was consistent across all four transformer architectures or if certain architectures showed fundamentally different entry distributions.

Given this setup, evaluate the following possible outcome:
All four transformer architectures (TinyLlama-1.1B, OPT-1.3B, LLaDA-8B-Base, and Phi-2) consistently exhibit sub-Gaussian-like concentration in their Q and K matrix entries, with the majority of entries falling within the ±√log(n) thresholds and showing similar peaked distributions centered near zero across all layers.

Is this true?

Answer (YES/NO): YES